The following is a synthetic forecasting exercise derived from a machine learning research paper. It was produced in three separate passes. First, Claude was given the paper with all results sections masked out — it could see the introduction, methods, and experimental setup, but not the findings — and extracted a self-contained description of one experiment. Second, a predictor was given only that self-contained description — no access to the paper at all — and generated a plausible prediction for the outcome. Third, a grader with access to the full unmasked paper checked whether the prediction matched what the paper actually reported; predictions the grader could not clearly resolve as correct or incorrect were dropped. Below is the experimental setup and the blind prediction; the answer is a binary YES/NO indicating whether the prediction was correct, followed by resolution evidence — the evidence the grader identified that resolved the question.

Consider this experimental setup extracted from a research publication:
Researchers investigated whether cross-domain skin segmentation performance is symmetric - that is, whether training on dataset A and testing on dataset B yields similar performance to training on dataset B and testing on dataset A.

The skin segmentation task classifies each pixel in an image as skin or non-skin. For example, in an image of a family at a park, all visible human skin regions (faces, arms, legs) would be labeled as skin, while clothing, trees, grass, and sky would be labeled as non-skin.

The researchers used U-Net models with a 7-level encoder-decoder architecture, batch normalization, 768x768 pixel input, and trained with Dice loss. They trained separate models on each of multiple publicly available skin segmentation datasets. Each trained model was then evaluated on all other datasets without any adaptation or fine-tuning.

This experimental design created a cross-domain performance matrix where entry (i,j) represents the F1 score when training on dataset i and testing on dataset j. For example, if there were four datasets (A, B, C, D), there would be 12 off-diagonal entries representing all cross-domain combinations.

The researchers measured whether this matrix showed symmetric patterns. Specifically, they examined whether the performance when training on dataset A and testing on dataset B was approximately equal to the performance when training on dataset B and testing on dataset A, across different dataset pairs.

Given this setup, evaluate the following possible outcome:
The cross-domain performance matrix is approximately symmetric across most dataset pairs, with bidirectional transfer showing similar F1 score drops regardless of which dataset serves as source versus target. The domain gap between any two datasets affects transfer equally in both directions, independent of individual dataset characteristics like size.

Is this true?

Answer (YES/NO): NO